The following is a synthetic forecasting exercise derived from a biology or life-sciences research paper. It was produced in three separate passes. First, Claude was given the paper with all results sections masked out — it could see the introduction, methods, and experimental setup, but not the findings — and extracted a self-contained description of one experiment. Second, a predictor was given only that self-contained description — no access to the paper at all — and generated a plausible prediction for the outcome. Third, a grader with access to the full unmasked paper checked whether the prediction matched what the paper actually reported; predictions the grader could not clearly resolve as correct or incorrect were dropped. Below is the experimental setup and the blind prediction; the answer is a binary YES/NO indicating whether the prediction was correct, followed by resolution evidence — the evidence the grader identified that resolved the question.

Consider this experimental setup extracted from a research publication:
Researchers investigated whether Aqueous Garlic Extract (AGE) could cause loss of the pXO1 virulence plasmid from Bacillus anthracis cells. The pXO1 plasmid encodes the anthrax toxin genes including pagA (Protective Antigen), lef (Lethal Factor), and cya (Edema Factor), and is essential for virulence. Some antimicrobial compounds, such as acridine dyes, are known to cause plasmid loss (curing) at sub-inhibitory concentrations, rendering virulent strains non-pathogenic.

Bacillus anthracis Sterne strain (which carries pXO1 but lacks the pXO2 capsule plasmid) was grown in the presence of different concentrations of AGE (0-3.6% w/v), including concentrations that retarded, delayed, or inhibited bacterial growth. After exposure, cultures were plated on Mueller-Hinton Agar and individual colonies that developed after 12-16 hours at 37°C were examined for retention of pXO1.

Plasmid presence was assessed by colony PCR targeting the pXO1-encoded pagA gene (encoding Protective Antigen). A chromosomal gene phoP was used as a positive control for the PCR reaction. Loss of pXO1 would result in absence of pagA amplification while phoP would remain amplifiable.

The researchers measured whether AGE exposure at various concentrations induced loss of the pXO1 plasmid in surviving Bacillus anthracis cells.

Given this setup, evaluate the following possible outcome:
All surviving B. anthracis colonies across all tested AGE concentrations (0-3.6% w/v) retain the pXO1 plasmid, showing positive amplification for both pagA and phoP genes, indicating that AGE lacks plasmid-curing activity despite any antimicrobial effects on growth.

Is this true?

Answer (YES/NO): YES